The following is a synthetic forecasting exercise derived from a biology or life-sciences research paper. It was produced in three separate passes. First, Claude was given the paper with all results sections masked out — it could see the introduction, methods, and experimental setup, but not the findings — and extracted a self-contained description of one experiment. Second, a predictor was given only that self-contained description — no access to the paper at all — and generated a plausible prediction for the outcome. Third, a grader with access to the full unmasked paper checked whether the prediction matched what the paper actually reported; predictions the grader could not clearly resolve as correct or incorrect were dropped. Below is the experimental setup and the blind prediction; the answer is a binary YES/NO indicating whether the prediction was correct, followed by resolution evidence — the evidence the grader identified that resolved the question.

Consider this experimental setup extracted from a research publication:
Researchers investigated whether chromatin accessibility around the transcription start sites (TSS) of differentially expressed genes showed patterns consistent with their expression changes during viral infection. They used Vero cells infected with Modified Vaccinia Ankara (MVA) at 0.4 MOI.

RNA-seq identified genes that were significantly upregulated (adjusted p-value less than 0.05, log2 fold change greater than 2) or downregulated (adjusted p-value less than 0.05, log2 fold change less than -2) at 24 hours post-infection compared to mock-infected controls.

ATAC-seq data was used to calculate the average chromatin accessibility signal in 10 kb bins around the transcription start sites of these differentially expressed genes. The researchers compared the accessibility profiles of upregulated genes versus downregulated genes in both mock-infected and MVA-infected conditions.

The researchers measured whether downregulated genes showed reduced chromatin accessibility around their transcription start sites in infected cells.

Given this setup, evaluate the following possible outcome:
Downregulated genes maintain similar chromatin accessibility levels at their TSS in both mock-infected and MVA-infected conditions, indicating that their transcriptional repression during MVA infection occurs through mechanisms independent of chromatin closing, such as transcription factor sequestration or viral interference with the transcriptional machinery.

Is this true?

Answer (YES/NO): NO